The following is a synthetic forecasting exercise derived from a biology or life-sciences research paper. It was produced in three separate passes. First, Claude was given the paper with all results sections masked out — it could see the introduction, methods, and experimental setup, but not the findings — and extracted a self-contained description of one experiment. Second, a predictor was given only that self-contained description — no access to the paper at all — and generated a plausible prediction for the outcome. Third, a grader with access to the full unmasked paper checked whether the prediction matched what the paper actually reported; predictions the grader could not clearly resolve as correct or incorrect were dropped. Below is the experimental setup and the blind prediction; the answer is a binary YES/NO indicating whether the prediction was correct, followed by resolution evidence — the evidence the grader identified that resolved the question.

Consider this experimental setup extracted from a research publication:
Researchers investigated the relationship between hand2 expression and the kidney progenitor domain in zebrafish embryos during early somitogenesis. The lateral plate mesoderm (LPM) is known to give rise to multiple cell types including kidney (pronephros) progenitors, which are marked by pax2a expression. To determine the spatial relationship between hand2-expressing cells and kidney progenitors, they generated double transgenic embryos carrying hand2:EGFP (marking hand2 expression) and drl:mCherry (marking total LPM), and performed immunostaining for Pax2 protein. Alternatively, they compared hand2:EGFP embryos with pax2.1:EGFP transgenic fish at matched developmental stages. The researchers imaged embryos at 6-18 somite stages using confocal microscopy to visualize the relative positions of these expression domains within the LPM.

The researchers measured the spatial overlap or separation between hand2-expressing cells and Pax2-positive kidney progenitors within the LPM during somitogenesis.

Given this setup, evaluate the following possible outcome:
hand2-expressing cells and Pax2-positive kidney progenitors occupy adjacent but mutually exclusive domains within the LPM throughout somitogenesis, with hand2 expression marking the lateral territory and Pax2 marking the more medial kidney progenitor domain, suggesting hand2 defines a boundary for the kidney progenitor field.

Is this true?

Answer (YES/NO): YES